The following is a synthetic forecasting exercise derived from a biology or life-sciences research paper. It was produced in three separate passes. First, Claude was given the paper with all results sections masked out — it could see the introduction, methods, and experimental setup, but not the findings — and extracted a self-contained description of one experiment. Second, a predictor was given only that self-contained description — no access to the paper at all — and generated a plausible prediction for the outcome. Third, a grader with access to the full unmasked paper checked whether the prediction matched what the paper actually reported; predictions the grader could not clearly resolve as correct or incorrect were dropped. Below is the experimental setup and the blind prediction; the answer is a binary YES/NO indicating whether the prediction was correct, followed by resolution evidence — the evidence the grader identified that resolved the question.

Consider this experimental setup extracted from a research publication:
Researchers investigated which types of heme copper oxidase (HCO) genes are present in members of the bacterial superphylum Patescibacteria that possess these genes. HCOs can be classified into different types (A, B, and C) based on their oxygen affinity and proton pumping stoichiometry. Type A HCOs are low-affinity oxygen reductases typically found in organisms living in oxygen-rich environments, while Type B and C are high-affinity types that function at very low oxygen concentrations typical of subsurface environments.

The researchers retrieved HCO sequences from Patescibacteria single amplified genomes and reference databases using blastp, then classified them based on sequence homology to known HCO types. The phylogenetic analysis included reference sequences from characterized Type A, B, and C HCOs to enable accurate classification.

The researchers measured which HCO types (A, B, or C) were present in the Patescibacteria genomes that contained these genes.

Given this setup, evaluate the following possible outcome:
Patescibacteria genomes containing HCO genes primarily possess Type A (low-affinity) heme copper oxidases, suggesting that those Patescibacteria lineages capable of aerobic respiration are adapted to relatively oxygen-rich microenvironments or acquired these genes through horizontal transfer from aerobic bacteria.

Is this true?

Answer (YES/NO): YES